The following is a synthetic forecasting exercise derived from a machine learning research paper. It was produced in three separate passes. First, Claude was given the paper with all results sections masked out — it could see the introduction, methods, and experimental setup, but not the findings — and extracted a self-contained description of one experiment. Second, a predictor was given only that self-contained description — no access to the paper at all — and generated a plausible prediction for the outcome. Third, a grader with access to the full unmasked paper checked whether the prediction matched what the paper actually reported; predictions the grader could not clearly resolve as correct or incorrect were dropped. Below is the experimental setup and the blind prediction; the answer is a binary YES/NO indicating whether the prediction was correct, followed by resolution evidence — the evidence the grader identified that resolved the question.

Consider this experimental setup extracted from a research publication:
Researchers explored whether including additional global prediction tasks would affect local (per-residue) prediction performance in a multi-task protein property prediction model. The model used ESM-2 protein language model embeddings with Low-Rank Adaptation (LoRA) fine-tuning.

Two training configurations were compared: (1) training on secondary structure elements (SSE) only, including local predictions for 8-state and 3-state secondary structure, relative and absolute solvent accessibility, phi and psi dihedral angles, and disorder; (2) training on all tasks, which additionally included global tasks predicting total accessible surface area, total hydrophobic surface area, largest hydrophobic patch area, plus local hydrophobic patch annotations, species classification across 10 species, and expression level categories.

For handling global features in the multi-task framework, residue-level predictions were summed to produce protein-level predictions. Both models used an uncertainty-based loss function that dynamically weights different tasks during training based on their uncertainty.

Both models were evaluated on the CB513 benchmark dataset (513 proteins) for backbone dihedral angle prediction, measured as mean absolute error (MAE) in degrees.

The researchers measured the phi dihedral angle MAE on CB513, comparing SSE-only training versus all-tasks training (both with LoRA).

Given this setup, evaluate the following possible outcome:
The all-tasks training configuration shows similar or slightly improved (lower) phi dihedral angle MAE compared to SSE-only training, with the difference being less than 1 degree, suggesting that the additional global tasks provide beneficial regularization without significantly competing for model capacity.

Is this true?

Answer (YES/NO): YES